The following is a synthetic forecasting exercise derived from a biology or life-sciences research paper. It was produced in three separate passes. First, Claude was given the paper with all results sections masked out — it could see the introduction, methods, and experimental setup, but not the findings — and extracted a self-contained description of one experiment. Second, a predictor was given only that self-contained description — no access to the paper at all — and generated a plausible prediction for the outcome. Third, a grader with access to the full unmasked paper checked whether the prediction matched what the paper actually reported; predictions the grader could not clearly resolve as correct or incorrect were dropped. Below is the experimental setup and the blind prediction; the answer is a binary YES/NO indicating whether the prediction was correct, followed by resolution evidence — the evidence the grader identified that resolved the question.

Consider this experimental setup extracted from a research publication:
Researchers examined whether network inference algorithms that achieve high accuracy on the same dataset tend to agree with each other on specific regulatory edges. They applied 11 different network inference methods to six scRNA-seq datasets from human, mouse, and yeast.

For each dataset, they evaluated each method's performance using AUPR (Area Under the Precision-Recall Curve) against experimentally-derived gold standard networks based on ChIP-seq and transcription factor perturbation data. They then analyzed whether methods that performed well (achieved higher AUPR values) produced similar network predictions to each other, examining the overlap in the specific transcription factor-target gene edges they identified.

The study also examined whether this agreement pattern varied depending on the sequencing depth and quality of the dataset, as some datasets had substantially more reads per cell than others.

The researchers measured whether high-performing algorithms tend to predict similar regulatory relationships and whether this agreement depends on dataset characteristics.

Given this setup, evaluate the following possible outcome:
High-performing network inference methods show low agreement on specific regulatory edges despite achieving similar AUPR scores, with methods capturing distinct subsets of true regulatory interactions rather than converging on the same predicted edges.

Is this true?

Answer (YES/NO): NO